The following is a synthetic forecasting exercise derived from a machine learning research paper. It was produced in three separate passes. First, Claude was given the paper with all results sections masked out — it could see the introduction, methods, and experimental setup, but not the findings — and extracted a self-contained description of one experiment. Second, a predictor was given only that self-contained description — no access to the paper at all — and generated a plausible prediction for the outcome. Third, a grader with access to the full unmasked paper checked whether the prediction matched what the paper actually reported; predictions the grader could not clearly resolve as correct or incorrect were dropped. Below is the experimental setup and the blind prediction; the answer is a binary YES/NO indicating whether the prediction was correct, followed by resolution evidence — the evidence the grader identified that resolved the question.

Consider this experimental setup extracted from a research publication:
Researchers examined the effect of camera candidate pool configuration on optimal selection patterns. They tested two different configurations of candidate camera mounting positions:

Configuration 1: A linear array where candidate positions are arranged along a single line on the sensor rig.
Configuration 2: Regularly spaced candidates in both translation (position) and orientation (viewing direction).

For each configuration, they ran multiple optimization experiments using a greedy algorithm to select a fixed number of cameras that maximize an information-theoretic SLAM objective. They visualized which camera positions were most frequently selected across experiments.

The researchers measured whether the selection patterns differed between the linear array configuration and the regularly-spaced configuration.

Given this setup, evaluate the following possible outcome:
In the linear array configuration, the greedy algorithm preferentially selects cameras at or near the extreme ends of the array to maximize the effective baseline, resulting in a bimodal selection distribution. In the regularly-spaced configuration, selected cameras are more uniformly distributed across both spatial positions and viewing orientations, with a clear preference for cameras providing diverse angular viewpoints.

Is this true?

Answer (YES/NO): NO